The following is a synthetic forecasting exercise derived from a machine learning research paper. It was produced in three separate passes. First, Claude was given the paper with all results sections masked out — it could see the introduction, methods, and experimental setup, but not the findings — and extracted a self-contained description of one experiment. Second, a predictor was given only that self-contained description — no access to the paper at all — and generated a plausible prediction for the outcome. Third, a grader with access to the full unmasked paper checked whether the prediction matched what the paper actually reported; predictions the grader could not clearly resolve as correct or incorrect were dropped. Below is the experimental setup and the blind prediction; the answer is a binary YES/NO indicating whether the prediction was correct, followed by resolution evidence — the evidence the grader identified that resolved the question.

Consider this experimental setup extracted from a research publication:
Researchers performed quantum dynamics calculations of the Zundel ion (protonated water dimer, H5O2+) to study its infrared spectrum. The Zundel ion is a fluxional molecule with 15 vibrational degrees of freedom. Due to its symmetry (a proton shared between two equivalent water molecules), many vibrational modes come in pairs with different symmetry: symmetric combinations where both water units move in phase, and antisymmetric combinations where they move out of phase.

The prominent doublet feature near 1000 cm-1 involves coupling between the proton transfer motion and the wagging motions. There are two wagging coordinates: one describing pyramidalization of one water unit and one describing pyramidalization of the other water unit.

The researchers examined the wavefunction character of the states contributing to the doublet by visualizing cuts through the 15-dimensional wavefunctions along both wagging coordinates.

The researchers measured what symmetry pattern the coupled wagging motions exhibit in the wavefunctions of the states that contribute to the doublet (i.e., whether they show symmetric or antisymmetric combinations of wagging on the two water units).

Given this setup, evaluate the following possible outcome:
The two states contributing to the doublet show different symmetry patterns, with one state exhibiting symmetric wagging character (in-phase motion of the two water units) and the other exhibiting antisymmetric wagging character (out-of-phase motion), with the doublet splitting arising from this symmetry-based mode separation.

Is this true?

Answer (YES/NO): NO